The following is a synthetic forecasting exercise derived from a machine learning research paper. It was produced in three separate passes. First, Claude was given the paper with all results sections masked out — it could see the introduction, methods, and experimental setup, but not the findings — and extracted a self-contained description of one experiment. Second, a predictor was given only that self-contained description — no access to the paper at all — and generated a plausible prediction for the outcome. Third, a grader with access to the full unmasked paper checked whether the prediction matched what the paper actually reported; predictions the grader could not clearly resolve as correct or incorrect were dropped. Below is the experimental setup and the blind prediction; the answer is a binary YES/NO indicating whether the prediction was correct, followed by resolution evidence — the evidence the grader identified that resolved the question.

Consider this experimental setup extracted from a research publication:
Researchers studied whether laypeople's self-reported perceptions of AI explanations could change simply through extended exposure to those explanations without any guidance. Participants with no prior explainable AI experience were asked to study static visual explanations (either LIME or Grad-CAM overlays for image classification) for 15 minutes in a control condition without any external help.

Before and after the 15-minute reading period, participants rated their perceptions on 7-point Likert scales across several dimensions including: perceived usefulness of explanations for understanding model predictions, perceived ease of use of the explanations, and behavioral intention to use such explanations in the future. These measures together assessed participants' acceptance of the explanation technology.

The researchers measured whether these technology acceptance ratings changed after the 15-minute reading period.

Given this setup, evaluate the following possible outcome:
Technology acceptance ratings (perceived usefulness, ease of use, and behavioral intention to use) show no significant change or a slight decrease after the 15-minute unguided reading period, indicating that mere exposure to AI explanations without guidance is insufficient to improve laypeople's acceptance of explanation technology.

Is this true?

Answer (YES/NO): YES